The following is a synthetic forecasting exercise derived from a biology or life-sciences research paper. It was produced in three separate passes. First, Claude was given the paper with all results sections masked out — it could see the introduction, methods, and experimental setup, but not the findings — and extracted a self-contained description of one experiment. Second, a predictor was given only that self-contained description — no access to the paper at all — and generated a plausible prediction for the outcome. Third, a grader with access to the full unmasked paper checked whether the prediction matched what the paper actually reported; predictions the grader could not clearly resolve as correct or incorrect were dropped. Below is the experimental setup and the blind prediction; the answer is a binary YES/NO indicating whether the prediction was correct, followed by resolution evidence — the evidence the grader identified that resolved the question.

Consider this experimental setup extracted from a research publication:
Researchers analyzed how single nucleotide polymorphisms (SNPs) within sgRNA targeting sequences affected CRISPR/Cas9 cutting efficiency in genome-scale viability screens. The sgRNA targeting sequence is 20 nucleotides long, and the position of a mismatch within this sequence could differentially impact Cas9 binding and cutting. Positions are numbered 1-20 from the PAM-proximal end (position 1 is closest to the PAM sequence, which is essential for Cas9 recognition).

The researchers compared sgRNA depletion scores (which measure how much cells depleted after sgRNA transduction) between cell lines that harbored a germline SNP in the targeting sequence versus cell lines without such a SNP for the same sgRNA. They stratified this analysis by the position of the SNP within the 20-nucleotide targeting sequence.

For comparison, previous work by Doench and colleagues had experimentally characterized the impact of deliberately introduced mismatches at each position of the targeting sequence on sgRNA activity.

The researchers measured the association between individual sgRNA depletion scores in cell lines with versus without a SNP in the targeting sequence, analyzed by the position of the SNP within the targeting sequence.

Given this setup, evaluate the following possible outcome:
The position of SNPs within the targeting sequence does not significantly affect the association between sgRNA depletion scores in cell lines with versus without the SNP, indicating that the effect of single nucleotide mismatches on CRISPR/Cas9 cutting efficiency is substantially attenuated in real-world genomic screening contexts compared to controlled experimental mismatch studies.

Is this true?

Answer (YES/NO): NO